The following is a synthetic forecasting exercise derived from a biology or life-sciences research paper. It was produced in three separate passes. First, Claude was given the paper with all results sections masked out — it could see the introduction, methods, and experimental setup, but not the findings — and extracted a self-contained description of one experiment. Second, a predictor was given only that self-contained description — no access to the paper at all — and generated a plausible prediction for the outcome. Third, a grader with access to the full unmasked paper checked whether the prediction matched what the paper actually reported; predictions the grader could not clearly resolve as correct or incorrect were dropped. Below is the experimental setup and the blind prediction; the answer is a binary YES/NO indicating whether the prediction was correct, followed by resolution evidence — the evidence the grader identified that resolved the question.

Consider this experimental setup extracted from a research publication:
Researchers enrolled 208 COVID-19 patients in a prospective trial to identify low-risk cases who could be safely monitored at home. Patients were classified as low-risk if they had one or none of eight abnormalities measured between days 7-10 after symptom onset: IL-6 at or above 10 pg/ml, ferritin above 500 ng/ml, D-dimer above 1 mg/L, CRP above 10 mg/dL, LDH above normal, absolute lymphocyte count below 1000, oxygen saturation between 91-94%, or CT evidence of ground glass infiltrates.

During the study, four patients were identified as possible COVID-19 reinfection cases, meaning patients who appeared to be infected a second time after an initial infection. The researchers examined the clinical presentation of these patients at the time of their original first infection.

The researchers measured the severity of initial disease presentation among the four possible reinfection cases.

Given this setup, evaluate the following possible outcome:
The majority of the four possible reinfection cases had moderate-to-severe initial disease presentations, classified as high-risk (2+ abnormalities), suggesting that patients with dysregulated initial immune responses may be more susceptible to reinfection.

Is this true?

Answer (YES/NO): NO